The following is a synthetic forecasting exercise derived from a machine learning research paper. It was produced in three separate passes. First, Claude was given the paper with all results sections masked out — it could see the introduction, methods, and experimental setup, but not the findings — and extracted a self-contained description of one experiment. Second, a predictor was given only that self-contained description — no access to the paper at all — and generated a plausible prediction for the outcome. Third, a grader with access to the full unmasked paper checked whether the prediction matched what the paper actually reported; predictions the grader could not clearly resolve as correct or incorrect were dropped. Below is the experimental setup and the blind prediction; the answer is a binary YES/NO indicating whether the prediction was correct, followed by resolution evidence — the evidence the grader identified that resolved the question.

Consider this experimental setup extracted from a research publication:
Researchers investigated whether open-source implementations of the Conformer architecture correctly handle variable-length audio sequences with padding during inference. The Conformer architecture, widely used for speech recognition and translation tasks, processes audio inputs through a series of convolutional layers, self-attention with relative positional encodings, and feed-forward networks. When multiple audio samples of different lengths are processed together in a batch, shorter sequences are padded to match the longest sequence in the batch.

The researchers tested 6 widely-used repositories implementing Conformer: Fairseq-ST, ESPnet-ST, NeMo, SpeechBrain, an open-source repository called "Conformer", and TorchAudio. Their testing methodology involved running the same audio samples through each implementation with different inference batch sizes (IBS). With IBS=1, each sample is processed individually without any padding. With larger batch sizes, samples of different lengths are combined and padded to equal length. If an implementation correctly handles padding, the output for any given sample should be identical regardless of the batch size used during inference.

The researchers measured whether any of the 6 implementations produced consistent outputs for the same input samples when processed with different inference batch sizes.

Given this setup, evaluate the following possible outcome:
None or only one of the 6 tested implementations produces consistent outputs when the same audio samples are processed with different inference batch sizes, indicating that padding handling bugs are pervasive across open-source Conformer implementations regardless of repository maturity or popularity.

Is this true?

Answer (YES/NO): YES